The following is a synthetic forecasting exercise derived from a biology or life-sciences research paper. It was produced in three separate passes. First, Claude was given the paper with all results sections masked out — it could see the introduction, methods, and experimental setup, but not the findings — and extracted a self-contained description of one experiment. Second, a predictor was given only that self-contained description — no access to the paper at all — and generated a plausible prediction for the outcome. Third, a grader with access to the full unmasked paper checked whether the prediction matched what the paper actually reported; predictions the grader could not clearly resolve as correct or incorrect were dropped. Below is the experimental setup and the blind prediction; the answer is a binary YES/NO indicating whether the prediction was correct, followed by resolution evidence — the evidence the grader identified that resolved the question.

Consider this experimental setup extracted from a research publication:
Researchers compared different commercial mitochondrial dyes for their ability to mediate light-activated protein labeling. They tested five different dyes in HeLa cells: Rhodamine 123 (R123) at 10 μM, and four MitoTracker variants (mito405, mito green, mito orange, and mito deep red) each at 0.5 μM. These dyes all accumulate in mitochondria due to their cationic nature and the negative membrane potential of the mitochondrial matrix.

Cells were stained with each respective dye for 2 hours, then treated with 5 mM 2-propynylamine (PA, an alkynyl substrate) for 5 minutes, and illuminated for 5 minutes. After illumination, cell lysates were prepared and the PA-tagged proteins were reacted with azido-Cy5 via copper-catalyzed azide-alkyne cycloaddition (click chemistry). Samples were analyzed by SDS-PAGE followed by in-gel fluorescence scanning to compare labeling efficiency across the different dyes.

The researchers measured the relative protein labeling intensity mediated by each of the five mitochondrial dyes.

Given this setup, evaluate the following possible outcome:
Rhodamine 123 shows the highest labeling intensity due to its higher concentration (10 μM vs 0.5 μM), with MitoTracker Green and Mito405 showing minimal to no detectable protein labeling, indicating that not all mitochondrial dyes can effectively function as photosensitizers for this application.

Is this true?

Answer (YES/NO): NO